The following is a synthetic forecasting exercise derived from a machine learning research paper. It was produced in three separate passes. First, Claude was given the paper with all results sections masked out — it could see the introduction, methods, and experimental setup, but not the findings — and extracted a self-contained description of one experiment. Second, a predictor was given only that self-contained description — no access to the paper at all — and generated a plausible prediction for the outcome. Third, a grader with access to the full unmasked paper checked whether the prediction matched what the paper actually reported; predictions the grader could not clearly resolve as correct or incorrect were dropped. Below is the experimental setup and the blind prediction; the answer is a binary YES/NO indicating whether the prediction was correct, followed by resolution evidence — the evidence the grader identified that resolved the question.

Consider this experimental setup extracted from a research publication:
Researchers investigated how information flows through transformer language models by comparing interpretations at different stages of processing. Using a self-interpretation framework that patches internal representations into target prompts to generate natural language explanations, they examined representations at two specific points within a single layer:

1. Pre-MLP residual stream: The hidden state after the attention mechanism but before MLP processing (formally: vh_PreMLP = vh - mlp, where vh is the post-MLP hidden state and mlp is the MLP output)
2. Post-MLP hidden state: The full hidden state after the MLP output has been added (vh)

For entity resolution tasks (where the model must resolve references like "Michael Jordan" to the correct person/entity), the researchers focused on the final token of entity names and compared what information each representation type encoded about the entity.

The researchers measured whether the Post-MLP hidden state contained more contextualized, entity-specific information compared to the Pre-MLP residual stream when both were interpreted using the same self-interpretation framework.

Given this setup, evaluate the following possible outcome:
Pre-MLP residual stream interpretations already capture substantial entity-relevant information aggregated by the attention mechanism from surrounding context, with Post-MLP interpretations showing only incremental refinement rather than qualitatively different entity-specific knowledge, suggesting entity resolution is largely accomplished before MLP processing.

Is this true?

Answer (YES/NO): NO